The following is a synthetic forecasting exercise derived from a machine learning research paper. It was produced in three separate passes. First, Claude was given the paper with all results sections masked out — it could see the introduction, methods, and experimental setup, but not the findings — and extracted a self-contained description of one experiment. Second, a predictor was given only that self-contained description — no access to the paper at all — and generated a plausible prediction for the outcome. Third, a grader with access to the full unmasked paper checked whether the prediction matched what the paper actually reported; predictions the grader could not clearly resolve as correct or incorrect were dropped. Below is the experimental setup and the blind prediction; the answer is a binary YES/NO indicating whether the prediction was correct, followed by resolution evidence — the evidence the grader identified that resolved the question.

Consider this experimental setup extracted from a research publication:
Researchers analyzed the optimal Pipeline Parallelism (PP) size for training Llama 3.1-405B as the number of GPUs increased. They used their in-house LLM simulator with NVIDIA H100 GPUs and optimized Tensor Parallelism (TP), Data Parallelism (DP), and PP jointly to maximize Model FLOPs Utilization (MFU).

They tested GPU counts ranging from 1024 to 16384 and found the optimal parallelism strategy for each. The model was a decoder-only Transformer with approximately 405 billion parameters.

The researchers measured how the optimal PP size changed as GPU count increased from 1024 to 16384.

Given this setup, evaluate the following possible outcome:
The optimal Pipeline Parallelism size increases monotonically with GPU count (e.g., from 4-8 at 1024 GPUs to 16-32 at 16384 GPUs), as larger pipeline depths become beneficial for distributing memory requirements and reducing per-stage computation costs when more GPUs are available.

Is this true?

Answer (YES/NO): YES